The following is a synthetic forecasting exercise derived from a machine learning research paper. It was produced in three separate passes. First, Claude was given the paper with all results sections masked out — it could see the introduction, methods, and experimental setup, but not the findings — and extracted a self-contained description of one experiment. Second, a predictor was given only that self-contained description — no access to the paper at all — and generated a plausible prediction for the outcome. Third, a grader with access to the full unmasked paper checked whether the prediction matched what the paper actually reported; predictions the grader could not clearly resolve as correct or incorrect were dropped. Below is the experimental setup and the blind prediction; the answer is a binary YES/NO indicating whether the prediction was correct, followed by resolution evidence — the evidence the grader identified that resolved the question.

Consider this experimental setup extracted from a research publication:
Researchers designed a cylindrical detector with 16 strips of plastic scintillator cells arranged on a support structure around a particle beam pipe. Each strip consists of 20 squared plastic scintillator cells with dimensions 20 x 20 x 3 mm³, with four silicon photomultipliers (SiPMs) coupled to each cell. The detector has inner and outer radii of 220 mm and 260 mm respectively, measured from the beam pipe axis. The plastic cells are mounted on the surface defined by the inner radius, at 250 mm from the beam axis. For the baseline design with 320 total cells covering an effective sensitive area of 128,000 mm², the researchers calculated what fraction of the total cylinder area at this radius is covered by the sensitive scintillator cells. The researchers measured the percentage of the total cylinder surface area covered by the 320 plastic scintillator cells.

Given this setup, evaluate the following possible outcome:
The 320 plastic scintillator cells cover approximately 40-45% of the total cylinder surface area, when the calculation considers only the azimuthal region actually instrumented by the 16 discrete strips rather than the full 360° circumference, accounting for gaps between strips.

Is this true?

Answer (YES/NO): NO